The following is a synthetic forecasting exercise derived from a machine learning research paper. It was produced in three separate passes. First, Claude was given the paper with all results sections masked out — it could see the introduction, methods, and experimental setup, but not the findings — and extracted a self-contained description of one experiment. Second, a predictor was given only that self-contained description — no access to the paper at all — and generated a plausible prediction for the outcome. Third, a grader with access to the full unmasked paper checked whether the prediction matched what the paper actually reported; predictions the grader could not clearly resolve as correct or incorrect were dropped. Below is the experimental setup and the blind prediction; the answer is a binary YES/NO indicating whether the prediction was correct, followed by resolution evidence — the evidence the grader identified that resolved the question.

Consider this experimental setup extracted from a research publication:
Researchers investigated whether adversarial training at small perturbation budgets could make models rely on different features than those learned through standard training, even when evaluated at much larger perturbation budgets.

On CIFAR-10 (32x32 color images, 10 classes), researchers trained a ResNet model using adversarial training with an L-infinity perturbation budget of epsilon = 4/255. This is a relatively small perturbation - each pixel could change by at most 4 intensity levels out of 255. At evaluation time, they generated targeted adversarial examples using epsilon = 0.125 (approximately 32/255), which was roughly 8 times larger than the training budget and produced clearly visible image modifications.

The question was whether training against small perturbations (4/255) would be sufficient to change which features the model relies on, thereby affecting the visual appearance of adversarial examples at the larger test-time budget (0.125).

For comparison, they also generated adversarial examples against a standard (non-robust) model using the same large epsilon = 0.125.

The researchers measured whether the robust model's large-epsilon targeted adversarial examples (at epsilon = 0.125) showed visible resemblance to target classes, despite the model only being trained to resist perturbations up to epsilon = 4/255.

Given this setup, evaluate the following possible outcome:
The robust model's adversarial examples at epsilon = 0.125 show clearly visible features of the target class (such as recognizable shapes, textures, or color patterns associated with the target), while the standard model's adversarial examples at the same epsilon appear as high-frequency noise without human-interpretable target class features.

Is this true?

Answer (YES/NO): YES